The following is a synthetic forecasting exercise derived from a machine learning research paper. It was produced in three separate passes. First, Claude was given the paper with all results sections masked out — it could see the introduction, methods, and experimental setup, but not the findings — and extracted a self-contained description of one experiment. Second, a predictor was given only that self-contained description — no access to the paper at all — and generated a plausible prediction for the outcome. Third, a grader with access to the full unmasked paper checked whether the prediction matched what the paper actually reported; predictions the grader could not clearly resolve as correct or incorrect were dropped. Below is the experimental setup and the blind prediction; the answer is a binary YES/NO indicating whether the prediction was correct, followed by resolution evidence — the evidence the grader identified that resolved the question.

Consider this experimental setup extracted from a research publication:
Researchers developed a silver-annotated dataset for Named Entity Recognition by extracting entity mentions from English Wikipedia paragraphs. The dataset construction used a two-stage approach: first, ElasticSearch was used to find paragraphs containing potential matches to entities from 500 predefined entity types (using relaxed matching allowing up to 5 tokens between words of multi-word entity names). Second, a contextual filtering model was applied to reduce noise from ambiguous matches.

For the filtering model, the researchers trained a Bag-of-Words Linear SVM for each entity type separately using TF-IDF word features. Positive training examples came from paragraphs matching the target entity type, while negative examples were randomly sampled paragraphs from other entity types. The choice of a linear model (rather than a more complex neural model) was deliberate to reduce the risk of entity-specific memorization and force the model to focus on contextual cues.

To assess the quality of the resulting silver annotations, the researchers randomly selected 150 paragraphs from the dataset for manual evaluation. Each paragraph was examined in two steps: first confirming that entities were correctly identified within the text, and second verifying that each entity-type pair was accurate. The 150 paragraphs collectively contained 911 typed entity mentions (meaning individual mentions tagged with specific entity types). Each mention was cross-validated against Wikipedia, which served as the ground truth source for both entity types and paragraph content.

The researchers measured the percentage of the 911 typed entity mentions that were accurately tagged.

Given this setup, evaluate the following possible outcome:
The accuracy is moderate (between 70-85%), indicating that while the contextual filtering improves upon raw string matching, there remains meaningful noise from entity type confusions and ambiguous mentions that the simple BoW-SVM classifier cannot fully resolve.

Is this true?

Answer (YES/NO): NO